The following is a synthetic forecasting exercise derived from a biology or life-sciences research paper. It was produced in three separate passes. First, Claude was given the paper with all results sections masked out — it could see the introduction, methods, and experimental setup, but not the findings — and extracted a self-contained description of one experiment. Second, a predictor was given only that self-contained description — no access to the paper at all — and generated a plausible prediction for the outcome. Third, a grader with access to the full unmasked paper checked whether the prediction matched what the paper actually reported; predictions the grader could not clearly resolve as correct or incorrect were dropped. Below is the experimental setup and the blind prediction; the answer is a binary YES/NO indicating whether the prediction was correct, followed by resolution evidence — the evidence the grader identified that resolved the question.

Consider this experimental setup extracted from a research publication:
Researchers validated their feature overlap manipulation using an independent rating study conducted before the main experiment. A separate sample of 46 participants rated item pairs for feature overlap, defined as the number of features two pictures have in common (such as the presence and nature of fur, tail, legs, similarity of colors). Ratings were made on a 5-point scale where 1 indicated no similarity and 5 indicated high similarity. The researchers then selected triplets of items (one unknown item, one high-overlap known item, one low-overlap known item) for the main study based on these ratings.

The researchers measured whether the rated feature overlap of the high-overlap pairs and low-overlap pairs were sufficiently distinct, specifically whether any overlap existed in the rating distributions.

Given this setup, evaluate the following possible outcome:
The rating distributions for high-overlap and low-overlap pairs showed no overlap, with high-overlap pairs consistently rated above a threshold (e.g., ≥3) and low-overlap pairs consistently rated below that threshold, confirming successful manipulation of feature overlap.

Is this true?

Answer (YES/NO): YES